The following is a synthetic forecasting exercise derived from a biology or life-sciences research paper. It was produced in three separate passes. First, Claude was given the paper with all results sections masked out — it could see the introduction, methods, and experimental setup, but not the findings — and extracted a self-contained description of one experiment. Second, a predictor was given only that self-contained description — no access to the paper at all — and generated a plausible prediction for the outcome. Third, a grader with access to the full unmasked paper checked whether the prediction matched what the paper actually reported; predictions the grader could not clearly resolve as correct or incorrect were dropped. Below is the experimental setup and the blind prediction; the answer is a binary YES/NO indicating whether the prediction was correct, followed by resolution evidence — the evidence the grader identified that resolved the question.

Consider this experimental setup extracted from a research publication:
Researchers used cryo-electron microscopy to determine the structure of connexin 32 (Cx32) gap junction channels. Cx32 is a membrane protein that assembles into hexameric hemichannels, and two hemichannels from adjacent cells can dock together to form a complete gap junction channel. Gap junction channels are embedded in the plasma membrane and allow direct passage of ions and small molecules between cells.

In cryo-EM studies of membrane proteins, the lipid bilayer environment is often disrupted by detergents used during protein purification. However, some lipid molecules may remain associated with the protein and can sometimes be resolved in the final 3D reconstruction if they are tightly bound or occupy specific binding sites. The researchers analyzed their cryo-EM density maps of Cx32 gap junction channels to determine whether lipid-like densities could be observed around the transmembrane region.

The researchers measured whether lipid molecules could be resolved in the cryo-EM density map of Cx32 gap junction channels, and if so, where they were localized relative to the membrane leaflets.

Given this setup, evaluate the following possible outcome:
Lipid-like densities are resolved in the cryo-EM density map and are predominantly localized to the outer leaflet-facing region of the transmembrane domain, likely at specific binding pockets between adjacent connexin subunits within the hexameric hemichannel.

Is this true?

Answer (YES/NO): NO